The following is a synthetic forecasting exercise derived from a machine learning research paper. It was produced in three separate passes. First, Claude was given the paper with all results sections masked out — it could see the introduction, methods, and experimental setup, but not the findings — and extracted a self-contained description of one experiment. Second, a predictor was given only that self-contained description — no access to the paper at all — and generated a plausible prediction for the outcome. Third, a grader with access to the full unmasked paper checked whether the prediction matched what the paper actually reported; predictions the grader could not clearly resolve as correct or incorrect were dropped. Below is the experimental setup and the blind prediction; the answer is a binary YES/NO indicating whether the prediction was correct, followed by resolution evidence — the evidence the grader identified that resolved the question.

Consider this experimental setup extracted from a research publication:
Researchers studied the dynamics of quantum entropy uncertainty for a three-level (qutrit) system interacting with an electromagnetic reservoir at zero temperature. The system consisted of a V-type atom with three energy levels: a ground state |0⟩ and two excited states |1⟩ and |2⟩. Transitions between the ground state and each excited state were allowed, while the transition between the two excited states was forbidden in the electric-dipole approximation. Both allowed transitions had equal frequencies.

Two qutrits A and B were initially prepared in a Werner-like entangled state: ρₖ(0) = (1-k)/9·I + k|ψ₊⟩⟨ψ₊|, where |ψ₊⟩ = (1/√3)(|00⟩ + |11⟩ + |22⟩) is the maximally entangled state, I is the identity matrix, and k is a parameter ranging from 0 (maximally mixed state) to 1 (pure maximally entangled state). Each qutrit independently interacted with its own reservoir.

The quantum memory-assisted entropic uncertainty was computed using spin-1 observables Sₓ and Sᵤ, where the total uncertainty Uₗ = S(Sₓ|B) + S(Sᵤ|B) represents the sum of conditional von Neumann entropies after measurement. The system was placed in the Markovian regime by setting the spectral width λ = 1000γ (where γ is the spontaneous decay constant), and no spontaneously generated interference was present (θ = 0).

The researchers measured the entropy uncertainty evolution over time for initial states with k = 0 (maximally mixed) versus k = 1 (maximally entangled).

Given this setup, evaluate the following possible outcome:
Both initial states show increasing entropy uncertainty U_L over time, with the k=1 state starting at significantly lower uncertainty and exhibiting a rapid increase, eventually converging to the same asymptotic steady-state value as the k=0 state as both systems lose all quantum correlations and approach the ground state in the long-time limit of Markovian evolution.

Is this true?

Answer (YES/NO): NO